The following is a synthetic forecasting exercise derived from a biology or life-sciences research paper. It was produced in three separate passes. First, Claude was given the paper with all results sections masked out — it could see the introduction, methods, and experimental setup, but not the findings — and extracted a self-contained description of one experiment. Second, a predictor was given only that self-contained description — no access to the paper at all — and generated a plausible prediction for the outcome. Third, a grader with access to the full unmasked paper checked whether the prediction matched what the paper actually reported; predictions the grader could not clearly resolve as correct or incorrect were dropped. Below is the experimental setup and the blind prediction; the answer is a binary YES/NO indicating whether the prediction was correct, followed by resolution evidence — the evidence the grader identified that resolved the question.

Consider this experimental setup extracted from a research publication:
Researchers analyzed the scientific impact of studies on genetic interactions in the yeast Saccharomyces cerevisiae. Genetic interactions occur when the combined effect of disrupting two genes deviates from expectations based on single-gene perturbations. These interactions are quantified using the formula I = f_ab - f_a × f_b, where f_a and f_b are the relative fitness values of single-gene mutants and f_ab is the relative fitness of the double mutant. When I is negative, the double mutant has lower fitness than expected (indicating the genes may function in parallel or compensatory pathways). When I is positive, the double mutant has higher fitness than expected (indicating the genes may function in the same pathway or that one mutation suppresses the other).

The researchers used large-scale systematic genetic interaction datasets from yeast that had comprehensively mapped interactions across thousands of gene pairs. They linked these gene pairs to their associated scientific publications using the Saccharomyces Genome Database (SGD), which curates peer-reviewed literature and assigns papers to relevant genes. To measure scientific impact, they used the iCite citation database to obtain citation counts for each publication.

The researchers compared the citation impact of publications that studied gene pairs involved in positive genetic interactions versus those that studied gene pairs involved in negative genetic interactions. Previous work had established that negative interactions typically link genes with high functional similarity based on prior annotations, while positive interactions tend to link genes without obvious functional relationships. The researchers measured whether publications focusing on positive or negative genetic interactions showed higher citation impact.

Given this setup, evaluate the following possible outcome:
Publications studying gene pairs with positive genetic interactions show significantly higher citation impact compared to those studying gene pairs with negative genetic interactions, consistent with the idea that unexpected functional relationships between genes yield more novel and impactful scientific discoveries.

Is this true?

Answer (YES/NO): YES